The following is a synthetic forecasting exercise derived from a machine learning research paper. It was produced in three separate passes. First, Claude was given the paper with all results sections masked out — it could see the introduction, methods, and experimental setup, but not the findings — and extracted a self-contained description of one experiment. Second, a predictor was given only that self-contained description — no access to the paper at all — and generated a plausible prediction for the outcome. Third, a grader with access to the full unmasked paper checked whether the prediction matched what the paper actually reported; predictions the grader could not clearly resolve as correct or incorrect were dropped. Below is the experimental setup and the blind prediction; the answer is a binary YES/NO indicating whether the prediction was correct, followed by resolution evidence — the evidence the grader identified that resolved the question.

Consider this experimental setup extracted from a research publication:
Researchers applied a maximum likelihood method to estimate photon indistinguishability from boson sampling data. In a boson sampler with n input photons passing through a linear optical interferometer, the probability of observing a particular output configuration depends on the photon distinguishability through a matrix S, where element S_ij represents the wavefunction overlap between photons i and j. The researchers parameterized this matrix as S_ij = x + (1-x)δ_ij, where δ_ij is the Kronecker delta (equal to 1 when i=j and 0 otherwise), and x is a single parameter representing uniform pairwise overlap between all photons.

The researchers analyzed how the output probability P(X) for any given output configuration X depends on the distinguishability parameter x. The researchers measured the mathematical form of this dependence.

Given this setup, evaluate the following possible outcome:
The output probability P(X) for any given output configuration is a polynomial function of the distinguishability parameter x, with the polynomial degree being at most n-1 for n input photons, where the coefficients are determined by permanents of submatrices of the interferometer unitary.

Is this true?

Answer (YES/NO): NO